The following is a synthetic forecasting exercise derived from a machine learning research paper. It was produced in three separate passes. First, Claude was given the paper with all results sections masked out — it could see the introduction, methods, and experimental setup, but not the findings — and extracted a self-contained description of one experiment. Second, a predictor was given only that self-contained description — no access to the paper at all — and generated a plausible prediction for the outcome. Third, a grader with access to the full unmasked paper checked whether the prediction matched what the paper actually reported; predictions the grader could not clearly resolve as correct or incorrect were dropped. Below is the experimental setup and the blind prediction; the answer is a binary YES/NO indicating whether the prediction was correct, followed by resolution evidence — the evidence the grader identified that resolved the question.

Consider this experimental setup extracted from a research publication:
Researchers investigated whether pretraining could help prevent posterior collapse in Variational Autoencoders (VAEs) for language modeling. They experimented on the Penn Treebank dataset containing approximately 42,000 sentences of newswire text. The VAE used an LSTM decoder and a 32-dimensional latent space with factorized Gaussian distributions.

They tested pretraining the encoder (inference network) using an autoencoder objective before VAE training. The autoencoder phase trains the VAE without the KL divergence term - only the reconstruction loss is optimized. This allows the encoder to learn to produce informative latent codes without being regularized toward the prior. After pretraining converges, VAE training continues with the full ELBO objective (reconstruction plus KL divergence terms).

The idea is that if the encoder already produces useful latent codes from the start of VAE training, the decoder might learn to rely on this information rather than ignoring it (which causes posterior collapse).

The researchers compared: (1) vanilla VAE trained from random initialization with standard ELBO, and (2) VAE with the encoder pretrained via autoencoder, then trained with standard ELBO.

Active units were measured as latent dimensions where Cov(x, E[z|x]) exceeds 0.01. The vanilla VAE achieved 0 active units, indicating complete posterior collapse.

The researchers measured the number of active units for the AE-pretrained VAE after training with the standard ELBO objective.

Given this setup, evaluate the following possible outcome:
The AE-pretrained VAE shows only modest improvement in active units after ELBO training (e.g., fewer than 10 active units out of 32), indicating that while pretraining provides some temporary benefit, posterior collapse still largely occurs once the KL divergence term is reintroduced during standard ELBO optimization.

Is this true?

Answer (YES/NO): NO